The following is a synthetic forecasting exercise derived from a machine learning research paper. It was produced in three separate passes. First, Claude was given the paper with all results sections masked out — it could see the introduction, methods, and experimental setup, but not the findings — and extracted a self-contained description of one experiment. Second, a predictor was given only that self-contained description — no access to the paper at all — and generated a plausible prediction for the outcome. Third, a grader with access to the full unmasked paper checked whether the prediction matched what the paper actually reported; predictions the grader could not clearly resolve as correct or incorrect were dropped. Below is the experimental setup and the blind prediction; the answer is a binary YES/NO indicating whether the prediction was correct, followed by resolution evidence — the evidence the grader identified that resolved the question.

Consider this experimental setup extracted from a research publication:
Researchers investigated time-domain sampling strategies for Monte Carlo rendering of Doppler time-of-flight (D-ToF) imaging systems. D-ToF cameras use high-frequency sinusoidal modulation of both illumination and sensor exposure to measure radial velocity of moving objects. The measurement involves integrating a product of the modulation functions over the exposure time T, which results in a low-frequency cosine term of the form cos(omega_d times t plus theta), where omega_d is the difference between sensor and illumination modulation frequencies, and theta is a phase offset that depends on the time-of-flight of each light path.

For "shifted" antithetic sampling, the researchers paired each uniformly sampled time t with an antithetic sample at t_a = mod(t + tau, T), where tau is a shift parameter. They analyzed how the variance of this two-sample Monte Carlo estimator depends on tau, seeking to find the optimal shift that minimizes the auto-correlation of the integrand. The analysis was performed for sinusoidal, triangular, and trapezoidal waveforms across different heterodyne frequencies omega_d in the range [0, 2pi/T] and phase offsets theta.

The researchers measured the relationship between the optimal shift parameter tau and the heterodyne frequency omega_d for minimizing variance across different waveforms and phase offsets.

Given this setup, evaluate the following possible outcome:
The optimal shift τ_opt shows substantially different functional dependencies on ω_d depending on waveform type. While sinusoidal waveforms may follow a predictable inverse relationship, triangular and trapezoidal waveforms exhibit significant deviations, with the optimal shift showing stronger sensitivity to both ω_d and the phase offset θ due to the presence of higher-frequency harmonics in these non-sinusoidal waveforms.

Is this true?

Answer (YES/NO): NO